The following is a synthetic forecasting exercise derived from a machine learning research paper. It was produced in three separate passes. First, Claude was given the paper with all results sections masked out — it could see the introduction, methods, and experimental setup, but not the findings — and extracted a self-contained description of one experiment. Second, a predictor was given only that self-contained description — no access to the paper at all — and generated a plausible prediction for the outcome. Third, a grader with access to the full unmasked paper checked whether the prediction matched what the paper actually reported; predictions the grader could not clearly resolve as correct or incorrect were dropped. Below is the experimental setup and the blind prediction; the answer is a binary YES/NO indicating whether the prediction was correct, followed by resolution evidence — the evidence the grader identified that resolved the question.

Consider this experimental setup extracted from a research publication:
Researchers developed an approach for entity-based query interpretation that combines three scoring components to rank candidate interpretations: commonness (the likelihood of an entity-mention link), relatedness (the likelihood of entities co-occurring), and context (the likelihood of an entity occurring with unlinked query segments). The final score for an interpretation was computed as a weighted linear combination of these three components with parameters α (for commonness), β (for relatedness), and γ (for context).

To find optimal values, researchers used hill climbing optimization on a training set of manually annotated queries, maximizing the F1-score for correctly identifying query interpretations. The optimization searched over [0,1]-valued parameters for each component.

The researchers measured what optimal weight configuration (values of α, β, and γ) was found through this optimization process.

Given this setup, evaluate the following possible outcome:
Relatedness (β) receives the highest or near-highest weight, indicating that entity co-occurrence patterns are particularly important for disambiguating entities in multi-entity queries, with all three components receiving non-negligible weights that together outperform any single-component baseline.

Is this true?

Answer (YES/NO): NO